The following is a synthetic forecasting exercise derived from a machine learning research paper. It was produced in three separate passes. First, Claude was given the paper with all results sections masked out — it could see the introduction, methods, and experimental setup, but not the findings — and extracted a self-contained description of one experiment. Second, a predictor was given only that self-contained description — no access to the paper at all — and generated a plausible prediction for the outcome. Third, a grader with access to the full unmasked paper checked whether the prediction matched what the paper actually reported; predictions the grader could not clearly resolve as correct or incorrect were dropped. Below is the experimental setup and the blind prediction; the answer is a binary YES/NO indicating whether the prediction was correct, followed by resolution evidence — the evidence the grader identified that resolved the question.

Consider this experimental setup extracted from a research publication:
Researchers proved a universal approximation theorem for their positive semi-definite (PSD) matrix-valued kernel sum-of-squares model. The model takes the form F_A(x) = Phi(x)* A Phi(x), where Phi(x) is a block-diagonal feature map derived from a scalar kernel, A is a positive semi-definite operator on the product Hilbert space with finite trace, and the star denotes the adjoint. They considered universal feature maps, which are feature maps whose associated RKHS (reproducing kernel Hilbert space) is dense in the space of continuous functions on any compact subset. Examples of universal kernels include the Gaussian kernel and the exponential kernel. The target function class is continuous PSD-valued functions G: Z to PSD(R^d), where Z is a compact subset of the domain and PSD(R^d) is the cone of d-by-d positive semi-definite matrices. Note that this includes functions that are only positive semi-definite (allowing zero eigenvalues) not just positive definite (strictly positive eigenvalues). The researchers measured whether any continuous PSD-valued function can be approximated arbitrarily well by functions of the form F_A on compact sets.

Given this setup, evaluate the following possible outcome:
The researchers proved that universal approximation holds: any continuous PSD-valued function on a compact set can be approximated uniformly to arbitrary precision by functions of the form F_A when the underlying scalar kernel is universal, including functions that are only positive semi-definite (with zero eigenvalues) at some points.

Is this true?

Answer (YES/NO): YES